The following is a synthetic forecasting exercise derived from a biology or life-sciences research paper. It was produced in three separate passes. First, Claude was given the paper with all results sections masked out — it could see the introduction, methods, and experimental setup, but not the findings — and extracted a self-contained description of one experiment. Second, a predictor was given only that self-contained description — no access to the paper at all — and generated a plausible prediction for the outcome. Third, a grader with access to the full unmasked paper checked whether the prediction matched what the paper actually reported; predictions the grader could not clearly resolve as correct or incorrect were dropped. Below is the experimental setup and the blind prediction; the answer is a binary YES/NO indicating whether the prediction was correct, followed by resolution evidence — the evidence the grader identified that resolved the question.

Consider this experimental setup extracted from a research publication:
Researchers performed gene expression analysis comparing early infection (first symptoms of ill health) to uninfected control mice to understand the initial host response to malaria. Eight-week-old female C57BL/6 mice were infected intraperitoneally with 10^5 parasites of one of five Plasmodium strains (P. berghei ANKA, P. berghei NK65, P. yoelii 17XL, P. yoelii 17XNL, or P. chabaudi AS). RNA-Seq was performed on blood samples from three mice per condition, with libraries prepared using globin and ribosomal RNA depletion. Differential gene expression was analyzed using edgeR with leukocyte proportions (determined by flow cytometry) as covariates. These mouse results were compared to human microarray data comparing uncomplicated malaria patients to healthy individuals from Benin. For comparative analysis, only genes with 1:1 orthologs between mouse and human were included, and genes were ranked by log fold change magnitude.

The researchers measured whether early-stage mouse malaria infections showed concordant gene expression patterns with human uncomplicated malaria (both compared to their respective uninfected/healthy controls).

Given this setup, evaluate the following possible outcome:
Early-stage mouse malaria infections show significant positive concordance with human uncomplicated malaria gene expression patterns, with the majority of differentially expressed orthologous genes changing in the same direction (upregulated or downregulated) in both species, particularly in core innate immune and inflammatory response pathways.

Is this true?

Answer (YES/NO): NO